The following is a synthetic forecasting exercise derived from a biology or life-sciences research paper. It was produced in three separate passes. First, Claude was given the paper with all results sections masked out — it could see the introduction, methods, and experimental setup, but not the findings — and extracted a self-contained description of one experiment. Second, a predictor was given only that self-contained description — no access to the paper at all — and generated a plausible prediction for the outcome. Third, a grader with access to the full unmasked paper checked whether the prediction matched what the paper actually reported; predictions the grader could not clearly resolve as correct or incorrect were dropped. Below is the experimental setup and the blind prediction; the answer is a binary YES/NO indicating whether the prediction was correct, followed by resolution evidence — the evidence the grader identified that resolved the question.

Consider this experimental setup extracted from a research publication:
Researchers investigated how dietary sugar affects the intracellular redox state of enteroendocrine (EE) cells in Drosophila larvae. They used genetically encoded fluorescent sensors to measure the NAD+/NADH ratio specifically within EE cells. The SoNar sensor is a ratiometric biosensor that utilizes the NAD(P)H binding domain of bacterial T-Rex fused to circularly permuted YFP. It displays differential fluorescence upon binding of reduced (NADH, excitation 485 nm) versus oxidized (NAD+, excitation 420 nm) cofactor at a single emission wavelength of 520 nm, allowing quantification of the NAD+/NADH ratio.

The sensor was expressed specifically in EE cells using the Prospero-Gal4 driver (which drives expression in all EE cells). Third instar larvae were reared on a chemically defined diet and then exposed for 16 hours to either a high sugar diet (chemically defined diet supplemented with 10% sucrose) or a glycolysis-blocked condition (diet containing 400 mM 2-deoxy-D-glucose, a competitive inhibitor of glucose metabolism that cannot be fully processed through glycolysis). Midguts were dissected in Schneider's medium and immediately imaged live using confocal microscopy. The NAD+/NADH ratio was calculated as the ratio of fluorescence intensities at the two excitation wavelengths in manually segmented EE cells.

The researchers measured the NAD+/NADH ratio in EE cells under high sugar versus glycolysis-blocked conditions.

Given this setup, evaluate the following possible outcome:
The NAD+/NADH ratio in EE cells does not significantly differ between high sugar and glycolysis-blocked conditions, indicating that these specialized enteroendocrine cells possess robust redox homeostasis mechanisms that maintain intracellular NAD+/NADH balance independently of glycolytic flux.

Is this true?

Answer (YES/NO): NO